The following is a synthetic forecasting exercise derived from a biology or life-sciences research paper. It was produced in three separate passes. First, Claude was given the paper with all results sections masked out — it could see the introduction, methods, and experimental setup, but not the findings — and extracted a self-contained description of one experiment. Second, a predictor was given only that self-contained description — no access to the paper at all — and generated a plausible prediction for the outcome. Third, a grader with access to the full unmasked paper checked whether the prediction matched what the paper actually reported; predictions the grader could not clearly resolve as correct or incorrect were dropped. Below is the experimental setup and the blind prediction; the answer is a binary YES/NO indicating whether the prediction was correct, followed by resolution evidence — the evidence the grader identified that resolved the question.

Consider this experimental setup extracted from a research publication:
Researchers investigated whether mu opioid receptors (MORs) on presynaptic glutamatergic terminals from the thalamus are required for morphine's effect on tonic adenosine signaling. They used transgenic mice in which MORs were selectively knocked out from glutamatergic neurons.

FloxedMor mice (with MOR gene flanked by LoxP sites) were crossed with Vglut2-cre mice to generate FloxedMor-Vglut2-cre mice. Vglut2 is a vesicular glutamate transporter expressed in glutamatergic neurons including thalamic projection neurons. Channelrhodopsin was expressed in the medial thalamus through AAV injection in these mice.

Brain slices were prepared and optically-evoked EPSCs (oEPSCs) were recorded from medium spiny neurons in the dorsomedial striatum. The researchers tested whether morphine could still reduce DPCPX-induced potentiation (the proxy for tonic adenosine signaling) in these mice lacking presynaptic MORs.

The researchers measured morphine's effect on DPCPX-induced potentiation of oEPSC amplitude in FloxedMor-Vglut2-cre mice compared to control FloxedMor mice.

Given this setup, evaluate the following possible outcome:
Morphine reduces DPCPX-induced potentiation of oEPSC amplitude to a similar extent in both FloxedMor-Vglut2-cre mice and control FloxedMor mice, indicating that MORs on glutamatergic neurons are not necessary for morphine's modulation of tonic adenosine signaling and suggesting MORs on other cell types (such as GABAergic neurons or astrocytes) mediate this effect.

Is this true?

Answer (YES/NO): YES